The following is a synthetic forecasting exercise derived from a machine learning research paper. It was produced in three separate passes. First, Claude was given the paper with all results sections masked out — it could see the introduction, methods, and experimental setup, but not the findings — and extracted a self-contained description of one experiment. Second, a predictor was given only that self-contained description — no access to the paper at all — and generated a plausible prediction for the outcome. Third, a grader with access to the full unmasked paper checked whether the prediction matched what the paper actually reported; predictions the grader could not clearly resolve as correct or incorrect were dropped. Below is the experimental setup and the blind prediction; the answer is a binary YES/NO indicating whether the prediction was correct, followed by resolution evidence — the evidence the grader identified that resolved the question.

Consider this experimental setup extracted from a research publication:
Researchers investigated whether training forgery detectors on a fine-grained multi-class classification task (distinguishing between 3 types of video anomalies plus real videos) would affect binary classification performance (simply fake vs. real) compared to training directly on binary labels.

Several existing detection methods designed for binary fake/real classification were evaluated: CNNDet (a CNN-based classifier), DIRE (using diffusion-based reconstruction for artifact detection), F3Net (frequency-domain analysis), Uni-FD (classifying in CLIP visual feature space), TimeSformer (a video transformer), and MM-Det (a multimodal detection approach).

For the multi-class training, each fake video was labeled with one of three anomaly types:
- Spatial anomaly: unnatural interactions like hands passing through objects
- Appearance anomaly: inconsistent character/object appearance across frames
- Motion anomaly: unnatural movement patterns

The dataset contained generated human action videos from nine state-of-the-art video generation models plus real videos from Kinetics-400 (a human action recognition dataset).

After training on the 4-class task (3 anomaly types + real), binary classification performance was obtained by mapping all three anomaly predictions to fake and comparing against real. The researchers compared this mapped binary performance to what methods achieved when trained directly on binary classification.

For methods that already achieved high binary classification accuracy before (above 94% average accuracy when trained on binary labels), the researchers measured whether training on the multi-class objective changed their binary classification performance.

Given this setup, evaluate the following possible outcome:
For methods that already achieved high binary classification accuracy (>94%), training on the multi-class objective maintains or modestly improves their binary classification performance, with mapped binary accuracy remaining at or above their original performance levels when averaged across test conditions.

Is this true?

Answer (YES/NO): NO